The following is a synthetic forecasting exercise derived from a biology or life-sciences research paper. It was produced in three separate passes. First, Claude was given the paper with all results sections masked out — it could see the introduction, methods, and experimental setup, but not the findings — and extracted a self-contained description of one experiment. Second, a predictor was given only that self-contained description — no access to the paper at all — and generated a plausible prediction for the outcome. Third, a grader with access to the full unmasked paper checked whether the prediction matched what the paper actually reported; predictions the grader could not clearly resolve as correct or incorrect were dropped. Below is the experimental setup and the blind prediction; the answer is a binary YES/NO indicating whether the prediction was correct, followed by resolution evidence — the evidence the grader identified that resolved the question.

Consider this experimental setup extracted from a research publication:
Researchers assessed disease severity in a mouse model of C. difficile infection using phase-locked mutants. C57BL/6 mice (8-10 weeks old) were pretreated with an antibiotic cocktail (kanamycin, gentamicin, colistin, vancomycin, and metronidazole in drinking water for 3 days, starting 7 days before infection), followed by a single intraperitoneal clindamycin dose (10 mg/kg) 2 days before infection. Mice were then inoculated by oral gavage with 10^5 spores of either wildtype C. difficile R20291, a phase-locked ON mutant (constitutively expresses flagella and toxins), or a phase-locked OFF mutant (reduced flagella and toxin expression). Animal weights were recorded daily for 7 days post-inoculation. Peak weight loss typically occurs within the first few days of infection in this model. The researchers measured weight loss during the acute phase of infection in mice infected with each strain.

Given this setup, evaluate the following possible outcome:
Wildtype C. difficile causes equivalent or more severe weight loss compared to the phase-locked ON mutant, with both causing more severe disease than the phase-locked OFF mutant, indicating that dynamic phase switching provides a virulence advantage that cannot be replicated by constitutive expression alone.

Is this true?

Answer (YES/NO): NO